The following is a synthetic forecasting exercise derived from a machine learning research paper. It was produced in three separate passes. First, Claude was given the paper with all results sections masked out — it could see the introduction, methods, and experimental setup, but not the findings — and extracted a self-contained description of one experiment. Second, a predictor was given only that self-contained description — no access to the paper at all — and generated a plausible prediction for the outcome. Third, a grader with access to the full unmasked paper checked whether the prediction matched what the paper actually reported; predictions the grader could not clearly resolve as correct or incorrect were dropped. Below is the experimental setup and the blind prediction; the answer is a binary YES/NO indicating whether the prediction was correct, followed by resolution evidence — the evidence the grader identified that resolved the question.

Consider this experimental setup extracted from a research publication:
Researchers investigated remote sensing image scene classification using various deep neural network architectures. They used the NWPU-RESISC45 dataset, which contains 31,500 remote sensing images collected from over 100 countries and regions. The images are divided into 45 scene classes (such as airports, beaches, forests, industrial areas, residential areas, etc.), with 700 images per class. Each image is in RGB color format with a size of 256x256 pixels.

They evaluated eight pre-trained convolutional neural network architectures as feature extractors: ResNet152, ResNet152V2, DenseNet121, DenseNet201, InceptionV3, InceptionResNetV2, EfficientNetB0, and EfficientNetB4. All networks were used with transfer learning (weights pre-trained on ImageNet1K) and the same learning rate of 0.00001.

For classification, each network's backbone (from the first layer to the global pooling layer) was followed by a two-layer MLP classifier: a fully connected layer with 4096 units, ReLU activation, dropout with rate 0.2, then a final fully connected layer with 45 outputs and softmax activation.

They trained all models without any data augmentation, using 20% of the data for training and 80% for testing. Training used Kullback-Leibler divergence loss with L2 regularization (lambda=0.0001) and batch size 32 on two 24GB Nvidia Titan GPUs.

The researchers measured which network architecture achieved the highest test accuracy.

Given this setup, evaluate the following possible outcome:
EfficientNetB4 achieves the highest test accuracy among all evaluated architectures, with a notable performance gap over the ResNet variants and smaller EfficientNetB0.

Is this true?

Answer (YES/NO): NO